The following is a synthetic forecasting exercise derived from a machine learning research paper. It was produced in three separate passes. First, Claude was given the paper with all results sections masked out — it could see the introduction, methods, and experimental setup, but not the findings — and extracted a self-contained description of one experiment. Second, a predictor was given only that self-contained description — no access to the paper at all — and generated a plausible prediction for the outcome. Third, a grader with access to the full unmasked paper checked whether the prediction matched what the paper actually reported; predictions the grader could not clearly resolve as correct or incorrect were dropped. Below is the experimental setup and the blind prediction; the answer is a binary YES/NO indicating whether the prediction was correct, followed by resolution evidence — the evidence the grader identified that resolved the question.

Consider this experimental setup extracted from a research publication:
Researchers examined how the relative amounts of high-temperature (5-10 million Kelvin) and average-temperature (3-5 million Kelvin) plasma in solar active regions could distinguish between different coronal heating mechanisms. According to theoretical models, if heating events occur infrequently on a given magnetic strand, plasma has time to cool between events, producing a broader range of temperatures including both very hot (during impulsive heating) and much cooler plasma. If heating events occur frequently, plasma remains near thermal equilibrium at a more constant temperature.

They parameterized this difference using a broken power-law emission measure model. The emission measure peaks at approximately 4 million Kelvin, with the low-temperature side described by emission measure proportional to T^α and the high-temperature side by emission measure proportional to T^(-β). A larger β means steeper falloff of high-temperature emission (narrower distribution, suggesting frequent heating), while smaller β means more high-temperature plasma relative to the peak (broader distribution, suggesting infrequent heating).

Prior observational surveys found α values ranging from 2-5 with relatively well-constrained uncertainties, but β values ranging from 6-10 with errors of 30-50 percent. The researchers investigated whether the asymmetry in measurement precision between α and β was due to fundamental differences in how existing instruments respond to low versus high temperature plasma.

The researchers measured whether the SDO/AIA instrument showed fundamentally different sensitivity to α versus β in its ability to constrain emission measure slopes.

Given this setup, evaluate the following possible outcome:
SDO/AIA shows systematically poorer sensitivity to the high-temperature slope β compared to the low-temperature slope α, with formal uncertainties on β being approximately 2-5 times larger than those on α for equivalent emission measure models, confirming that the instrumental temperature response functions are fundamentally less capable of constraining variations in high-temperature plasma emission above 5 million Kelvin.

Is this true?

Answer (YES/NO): NO